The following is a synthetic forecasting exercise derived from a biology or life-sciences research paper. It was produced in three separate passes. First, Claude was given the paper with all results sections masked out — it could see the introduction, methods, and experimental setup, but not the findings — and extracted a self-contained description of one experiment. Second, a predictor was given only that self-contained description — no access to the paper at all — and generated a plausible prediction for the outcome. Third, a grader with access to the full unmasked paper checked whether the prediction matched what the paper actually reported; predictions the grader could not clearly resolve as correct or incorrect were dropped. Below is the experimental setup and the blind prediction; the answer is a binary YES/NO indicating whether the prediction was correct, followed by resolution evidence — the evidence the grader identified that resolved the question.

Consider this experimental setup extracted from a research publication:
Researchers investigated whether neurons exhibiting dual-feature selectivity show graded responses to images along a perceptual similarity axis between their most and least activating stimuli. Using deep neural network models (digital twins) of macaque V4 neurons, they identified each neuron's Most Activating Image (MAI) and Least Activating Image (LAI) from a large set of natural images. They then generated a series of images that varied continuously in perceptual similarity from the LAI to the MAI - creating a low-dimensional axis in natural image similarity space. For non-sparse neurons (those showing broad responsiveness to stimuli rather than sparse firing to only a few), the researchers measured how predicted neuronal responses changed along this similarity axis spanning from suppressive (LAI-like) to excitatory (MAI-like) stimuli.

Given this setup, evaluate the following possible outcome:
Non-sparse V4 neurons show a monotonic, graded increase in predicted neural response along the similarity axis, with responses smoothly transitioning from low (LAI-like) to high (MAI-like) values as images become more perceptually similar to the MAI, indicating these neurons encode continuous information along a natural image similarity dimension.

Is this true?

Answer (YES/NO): YES